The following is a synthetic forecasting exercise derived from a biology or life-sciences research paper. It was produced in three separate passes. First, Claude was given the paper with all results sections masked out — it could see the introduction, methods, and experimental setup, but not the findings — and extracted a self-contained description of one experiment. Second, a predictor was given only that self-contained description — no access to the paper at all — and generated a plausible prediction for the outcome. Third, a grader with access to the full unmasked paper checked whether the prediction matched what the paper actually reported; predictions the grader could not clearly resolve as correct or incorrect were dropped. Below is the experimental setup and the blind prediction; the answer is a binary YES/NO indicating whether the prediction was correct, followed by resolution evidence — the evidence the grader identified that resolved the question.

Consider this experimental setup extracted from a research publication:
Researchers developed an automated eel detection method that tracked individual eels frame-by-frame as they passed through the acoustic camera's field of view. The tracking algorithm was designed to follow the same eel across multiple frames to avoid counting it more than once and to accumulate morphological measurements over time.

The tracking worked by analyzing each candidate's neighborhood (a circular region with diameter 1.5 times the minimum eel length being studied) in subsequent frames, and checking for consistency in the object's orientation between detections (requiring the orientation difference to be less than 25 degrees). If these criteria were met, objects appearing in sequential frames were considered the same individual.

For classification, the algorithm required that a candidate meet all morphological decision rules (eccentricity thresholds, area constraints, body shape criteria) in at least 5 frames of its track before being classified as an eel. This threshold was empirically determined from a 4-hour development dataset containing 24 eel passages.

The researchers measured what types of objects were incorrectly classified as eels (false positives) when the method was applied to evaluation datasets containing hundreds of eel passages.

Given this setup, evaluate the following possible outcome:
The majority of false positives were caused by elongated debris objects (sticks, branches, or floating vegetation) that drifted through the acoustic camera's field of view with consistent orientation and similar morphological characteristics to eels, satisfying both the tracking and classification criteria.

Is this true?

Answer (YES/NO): NO